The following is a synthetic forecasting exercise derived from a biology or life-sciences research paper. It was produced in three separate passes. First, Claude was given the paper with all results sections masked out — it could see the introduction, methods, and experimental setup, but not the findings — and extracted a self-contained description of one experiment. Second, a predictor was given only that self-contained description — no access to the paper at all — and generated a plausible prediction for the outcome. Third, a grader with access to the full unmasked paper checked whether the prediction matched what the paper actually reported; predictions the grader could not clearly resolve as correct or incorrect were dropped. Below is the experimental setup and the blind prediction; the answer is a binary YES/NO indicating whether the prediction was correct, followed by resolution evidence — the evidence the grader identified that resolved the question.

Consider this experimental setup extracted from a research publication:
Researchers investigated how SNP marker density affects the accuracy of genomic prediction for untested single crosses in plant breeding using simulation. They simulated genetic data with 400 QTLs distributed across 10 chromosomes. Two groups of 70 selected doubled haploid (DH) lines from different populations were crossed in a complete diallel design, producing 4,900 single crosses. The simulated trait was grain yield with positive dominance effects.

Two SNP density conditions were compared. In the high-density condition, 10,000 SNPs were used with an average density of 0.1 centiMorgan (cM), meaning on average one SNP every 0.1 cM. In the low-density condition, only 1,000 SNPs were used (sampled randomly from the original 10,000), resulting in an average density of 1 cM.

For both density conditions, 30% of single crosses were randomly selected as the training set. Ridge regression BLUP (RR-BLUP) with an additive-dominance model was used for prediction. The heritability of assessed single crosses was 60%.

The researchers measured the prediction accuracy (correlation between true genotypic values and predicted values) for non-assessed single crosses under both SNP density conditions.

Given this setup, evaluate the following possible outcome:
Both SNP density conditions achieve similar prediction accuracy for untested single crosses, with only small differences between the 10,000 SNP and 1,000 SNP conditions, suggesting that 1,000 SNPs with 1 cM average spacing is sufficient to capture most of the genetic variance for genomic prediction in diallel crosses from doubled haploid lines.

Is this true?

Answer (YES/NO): YES